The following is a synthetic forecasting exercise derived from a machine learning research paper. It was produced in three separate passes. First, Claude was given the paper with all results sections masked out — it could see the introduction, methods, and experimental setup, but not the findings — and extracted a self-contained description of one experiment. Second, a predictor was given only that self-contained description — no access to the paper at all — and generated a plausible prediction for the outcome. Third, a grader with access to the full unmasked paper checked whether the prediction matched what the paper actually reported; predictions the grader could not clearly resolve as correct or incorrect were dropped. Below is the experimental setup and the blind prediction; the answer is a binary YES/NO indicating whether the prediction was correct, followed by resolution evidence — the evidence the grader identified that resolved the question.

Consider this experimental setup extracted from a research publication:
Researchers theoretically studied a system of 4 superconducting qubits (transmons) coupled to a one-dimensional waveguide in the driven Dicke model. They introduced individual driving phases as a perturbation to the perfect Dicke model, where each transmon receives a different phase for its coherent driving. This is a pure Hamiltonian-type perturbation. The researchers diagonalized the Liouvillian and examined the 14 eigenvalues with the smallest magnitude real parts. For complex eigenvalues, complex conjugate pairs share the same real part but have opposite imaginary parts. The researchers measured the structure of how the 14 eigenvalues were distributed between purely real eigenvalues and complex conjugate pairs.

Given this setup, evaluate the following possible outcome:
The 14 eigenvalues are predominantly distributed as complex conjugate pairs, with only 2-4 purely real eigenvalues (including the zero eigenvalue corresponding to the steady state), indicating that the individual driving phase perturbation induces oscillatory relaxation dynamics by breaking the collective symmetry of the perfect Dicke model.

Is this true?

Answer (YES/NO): NO